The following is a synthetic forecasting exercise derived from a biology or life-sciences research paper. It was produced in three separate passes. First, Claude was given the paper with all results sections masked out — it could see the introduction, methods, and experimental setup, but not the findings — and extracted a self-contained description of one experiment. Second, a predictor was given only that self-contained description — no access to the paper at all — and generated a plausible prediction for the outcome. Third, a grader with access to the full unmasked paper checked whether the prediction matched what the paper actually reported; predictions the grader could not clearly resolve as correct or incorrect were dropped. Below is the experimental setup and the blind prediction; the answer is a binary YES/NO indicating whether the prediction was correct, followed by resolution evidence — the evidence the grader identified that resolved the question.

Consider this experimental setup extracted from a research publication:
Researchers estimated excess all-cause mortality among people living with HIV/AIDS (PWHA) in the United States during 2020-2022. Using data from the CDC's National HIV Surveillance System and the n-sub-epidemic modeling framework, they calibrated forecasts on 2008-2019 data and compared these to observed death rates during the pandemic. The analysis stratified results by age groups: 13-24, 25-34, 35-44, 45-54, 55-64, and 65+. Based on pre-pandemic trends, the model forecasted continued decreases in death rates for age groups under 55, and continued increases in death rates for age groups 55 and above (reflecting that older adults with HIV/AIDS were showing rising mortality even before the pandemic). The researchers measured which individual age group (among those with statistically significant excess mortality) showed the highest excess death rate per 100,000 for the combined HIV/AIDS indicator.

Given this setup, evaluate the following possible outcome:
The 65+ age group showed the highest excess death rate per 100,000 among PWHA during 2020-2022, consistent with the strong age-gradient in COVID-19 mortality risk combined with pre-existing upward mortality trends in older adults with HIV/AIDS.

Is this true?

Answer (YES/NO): NO